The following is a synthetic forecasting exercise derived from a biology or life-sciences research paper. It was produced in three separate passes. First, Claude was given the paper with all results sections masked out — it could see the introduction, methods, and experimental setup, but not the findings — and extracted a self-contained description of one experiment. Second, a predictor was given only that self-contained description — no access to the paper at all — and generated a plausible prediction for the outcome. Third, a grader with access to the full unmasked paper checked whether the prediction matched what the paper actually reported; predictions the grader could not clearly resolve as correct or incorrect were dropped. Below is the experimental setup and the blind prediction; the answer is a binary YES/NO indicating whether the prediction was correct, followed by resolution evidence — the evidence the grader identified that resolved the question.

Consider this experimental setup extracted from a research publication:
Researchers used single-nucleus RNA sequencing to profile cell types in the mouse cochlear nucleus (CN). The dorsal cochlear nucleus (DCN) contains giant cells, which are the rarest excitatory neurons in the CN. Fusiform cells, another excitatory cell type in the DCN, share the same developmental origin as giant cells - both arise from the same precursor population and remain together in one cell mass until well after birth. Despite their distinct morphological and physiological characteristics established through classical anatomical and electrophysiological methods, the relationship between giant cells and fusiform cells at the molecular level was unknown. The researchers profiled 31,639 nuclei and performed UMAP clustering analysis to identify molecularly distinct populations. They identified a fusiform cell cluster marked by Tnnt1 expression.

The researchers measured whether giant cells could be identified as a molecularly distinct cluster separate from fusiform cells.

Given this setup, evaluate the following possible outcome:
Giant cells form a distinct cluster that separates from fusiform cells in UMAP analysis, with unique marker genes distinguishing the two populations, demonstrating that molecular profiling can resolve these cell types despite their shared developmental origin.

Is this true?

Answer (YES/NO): NO